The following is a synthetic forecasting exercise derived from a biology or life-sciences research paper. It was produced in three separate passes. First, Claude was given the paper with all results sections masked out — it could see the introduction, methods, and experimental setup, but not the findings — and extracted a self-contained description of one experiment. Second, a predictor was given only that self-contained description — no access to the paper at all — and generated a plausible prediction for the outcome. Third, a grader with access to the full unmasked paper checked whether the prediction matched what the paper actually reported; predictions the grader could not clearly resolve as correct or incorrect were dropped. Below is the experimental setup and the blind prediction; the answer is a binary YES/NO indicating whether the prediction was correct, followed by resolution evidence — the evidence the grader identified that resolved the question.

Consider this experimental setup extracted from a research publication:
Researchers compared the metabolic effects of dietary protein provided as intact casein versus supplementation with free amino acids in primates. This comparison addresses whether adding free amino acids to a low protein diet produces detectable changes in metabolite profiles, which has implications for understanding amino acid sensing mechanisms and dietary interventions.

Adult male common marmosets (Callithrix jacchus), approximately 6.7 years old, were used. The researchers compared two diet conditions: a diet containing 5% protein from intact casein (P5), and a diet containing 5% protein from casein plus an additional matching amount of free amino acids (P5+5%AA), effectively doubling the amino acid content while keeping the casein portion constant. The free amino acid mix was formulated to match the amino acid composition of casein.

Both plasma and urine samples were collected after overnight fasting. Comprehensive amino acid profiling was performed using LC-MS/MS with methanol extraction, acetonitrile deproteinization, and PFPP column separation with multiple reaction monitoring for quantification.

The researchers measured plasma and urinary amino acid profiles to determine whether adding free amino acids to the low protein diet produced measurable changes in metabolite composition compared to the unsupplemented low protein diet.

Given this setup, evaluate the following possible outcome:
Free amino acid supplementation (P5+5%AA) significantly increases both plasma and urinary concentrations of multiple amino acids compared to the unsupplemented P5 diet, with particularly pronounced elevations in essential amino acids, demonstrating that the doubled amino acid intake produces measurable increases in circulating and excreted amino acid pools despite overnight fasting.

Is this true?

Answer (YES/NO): NO